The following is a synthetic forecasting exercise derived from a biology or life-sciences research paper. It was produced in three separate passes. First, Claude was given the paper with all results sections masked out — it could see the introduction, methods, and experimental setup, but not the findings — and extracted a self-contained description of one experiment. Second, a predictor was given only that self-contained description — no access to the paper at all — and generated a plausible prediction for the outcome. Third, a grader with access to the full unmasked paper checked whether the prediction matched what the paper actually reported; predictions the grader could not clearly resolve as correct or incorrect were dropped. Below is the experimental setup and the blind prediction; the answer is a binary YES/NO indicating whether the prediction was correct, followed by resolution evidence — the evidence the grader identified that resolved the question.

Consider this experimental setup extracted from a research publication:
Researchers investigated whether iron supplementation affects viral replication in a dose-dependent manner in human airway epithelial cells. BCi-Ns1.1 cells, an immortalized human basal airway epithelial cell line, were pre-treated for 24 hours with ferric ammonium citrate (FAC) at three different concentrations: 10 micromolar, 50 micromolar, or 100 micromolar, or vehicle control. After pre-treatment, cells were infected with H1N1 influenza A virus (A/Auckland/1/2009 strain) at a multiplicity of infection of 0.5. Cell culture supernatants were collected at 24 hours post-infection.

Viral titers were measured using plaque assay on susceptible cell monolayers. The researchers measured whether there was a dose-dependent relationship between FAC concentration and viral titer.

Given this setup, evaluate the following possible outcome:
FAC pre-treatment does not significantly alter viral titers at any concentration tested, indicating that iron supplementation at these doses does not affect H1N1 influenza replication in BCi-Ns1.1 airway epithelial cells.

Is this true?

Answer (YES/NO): NO